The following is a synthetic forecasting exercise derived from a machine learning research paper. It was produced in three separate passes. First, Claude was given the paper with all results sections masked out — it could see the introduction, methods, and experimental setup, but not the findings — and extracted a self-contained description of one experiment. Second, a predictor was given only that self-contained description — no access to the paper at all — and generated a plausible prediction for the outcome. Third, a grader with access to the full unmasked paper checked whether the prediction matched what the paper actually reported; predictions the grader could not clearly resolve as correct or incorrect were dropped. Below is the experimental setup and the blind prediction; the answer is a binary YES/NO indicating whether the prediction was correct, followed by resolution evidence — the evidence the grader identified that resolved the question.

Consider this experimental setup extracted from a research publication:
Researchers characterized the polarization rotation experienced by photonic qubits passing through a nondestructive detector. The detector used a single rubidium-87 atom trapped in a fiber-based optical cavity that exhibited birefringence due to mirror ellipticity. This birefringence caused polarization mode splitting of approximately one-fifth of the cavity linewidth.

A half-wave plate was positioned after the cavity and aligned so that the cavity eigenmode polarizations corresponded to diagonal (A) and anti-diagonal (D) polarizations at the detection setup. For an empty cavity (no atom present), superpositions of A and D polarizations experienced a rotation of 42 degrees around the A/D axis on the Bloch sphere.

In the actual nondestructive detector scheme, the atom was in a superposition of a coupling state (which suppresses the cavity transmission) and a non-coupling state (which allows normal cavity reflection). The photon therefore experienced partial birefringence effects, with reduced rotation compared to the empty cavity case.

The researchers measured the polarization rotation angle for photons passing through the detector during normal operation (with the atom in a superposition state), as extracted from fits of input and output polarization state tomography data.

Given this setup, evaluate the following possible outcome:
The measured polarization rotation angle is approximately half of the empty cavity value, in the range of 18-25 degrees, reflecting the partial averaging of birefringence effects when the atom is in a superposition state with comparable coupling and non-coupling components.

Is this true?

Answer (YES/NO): YES